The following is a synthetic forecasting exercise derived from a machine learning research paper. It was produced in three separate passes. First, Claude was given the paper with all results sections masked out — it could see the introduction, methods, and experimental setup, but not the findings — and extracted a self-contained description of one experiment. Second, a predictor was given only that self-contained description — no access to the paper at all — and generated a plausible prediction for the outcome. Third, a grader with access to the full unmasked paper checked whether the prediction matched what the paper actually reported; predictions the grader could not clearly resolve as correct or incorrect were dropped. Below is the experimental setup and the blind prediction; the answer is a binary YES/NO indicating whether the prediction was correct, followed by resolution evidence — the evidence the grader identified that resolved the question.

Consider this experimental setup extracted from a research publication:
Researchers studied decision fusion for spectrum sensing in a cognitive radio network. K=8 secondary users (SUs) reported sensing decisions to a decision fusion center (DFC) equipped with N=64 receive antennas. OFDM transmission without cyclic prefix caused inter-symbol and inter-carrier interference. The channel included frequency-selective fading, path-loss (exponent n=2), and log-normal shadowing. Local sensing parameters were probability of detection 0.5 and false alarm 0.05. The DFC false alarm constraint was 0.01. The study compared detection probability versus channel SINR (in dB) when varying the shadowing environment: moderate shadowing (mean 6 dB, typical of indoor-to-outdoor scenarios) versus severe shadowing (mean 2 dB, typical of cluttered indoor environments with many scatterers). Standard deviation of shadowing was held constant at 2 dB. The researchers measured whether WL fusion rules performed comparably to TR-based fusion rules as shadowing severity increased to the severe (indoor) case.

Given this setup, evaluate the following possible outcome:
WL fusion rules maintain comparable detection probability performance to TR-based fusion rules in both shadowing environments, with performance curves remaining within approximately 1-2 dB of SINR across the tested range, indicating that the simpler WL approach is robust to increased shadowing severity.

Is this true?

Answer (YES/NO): NO